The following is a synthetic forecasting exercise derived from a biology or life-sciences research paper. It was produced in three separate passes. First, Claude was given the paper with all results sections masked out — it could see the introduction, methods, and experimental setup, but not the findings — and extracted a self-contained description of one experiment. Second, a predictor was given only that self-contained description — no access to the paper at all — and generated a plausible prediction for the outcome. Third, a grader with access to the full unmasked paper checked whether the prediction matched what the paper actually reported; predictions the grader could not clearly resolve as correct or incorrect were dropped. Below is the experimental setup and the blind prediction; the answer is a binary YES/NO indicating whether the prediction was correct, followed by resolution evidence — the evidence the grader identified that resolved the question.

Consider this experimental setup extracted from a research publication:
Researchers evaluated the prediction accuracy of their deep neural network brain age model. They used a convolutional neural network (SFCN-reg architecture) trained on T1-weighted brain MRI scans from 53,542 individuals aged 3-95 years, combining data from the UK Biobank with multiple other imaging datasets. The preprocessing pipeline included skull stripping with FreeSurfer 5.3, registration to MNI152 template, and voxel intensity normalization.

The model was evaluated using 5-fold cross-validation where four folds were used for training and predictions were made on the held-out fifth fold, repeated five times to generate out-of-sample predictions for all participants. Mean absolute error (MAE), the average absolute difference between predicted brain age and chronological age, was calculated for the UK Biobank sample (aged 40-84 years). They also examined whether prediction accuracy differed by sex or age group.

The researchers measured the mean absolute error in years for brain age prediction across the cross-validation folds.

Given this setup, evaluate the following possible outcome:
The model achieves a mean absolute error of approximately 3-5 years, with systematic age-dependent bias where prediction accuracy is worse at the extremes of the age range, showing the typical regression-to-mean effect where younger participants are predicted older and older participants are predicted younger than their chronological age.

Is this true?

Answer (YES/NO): NO